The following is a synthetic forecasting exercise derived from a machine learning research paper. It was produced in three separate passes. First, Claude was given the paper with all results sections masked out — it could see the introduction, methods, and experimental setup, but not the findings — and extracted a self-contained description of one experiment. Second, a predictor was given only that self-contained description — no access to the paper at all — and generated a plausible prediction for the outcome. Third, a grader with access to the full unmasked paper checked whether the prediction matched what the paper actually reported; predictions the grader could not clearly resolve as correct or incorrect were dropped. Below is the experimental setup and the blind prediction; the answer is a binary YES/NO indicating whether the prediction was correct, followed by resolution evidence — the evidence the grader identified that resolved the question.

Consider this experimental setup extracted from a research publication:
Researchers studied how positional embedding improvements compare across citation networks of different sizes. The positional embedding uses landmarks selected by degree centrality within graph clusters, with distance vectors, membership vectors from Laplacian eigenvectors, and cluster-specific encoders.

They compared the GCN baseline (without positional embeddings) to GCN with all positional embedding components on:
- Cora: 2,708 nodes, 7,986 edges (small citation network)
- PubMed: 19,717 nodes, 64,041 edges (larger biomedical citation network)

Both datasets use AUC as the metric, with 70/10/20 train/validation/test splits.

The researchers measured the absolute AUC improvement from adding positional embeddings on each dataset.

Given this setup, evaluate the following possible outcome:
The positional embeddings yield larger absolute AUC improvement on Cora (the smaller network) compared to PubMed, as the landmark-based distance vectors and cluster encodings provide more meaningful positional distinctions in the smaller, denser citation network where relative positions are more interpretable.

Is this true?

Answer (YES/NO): YES